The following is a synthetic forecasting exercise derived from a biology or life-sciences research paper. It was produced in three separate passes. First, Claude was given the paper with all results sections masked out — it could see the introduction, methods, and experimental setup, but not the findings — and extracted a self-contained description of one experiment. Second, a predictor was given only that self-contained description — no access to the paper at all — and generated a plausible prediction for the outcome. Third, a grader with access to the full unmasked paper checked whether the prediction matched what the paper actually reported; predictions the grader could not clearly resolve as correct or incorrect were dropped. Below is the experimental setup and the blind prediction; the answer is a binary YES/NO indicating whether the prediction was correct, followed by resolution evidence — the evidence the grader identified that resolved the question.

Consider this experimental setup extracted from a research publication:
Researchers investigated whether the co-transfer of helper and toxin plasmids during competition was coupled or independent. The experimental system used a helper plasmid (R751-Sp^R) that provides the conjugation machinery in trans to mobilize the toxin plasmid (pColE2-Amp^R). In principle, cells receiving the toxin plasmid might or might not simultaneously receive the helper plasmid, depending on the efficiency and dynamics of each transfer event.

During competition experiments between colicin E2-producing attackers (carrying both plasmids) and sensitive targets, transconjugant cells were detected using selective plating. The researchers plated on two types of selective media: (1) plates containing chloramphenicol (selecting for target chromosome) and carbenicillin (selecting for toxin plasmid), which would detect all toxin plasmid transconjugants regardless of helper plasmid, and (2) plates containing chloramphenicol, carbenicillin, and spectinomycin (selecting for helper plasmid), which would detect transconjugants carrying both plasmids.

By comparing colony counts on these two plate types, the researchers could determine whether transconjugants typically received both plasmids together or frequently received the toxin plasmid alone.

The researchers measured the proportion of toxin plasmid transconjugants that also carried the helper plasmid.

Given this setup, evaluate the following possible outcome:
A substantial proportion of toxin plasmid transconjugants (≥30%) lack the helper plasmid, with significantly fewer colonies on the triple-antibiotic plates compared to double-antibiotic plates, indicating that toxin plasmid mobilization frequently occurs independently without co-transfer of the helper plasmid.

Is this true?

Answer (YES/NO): NO